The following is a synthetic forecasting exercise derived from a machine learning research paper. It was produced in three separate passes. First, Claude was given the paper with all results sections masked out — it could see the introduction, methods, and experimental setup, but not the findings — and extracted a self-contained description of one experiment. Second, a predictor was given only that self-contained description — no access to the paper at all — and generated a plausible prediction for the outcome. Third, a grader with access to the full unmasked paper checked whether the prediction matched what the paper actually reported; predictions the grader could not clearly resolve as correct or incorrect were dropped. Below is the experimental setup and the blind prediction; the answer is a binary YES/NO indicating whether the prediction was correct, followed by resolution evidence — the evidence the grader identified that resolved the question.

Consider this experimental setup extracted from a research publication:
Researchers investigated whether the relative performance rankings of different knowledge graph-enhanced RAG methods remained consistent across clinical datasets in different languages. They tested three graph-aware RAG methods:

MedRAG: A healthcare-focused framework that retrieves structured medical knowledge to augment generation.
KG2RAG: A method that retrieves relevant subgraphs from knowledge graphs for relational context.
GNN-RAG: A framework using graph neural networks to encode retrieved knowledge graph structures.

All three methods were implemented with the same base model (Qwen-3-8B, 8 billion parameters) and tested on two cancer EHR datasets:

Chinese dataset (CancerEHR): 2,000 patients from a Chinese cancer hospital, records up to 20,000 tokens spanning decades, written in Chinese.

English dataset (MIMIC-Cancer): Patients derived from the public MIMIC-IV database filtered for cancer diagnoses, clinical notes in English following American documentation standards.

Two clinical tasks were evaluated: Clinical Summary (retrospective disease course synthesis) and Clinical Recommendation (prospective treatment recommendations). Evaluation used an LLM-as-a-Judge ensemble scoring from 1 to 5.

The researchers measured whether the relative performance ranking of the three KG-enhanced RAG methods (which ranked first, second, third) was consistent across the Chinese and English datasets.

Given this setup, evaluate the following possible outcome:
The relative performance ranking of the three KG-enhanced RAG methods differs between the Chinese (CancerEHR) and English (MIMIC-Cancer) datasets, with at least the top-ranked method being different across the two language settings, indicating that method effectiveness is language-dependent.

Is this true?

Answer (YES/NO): YES